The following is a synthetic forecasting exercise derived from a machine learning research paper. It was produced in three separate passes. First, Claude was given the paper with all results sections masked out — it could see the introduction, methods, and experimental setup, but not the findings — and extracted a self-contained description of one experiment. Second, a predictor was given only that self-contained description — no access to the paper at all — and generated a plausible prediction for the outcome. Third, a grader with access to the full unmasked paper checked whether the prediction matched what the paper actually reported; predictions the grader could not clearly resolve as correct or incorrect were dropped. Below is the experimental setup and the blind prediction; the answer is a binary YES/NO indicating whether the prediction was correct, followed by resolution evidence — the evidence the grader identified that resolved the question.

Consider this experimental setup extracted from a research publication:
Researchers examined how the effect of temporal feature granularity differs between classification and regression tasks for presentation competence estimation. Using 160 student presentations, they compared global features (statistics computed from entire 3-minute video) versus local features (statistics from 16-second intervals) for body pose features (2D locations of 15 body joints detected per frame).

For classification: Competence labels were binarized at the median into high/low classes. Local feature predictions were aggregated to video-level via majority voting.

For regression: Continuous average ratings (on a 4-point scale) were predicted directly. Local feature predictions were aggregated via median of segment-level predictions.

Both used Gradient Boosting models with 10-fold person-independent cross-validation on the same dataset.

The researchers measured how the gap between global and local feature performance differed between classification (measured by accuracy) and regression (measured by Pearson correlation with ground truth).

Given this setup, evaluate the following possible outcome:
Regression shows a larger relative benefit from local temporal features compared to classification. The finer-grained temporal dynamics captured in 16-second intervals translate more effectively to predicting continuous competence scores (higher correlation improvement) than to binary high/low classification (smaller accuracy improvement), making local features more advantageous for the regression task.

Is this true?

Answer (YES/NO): NO